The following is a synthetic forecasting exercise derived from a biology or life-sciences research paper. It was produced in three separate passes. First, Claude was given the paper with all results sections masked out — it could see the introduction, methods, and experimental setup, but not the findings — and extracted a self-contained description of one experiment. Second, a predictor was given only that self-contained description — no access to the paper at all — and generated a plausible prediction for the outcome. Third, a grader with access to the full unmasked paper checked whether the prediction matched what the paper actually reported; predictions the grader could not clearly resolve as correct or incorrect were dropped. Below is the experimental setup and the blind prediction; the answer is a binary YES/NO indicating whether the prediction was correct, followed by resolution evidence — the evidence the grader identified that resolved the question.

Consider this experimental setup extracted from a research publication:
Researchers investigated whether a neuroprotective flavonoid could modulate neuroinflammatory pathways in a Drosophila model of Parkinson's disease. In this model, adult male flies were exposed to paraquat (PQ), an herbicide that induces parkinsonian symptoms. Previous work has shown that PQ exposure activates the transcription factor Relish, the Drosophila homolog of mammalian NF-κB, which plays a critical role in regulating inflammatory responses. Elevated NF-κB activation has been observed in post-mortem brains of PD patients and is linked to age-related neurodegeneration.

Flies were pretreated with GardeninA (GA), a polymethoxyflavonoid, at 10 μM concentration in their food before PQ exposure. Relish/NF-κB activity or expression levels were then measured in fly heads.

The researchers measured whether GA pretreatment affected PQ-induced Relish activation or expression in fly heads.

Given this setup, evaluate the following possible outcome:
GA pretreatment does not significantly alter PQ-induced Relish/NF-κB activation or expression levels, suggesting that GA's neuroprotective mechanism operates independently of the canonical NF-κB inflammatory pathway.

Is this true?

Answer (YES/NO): NO